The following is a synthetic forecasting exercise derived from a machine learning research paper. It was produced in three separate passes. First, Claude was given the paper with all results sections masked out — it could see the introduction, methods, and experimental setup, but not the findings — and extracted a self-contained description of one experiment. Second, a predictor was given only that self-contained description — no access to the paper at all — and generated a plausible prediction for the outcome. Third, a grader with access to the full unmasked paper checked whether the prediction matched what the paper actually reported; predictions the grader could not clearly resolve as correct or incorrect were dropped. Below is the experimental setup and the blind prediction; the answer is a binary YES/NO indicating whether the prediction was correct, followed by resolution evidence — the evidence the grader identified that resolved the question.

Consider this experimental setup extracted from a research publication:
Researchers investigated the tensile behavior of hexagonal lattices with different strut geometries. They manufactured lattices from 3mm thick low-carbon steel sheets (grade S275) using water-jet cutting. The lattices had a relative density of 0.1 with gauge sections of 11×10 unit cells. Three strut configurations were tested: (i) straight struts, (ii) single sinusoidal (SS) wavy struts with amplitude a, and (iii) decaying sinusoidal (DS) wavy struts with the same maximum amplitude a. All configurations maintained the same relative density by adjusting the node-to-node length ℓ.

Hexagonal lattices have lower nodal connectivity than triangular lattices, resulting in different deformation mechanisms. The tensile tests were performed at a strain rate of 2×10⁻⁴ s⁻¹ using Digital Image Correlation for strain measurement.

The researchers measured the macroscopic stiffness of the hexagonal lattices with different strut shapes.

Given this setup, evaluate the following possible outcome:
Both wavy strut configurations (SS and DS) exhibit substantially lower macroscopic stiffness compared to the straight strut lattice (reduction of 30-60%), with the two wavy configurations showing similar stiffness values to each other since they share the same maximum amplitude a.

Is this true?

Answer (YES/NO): NO